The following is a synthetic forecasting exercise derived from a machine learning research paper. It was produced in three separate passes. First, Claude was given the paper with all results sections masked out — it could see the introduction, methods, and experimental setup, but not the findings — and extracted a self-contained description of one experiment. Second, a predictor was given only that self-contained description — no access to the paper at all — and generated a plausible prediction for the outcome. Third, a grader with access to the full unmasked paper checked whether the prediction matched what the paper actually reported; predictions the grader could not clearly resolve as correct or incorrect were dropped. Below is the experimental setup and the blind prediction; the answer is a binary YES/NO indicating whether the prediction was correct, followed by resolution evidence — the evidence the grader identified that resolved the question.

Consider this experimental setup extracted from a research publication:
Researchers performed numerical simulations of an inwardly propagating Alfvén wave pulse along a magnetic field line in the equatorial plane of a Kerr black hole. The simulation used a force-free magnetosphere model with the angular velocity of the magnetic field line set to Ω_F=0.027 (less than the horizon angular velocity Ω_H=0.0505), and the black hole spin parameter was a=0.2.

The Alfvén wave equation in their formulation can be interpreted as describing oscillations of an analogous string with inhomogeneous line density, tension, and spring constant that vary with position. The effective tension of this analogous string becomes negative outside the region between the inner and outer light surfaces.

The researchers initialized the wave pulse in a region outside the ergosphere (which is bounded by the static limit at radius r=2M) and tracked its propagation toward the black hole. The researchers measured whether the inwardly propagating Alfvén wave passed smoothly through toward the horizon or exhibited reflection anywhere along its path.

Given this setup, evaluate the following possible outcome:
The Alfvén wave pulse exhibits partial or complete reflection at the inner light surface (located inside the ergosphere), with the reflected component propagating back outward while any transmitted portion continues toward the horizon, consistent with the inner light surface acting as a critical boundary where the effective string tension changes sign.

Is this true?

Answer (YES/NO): NO